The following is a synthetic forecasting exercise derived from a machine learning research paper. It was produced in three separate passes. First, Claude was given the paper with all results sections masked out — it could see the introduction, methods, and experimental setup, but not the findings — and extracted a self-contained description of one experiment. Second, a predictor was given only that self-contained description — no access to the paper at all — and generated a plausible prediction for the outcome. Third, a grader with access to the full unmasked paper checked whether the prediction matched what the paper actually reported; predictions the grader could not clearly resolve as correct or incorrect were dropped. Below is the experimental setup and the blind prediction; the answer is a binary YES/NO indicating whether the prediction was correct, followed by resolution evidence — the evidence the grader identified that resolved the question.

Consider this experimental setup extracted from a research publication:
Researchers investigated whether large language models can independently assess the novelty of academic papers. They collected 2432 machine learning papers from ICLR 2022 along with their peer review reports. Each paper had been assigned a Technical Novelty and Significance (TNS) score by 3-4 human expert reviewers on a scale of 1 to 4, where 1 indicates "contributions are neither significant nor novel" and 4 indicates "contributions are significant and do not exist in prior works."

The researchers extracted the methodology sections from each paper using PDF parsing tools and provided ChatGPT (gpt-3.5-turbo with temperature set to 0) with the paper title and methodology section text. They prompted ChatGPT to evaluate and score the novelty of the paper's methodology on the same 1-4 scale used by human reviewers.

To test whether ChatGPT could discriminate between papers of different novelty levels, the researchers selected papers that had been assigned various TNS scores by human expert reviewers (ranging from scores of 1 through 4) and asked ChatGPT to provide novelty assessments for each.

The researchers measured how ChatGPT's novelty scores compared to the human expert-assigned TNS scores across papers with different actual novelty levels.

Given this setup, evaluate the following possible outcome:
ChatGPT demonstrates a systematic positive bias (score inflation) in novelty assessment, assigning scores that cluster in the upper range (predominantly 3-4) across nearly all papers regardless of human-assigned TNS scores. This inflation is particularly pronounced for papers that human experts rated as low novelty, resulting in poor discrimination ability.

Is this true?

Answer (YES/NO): YES